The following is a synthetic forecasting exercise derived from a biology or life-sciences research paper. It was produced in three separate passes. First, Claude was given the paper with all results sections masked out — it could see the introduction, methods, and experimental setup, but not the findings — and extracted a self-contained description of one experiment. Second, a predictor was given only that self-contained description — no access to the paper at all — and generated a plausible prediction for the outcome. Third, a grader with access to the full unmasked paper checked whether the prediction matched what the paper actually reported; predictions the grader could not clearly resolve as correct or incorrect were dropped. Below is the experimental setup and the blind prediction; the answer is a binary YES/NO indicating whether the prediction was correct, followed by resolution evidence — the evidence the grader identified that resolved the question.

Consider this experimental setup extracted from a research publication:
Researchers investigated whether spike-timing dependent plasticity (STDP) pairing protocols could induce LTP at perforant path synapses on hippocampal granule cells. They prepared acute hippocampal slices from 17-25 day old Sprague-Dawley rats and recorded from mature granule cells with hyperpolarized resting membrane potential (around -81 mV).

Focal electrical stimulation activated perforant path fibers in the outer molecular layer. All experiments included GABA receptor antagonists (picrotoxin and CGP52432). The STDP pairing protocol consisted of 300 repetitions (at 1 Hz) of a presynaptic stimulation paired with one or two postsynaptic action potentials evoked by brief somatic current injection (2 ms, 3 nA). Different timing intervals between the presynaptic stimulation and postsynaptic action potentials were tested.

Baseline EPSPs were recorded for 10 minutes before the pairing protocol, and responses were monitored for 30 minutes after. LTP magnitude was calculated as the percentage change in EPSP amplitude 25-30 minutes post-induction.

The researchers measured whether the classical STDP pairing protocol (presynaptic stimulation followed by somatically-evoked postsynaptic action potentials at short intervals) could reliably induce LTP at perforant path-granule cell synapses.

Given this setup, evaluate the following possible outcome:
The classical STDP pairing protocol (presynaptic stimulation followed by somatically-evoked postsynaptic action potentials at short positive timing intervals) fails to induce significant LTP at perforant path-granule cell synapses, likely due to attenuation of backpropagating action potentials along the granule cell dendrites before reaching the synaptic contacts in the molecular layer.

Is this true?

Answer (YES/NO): YES